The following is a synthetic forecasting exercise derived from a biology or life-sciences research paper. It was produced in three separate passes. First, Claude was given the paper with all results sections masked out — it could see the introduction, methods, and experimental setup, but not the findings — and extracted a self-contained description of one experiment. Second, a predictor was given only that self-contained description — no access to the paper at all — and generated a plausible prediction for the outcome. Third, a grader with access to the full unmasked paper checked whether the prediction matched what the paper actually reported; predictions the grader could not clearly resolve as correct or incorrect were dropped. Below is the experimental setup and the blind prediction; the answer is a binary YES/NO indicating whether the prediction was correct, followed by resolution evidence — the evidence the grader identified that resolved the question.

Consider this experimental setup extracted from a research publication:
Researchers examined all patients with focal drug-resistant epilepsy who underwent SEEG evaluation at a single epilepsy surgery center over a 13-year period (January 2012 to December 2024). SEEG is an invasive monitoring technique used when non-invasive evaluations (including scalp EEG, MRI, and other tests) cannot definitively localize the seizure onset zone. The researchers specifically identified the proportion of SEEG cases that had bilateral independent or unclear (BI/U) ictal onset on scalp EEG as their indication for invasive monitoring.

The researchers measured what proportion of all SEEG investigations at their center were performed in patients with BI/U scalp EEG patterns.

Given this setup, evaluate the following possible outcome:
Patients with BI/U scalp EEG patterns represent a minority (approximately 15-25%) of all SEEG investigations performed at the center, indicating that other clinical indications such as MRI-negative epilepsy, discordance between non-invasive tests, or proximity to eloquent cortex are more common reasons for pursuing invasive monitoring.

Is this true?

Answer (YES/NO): NO